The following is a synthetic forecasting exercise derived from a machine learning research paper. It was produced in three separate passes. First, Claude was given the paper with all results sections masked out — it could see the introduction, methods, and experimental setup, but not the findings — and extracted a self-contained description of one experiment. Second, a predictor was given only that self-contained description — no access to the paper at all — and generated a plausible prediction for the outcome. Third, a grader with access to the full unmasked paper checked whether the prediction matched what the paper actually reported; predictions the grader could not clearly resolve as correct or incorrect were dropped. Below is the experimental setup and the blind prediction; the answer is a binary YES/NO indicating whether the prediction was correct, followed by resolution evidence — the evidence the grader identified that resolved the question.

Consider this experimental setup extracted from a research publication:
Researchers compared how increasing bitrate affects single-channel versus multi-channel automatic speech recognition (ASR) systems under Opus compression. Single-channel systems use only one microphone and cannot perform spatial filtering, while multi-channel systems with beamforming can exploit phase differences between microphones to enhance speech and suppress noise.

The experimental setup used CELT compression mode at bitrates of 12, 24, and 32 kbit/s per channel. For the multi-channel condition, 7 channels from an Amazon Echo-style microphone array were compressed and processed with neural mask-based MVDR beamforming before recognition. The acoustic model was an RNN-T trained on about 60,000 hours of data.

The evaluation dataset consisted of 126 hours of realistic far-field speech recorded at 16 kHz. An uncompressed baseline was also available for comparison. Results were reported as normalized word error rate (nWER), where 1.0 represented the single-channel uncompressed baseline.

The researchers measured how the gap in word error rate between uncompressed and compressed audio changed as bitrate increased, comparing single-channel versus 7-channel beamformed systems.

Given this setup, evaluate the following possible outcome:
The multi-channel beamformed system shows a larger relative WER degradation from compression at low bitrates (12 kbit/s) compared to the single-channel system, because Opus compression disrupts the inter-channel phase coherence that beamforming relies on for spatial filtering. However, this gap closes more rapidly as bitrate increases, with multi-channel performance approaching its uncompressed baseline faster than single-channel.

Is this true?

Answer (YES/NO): NO